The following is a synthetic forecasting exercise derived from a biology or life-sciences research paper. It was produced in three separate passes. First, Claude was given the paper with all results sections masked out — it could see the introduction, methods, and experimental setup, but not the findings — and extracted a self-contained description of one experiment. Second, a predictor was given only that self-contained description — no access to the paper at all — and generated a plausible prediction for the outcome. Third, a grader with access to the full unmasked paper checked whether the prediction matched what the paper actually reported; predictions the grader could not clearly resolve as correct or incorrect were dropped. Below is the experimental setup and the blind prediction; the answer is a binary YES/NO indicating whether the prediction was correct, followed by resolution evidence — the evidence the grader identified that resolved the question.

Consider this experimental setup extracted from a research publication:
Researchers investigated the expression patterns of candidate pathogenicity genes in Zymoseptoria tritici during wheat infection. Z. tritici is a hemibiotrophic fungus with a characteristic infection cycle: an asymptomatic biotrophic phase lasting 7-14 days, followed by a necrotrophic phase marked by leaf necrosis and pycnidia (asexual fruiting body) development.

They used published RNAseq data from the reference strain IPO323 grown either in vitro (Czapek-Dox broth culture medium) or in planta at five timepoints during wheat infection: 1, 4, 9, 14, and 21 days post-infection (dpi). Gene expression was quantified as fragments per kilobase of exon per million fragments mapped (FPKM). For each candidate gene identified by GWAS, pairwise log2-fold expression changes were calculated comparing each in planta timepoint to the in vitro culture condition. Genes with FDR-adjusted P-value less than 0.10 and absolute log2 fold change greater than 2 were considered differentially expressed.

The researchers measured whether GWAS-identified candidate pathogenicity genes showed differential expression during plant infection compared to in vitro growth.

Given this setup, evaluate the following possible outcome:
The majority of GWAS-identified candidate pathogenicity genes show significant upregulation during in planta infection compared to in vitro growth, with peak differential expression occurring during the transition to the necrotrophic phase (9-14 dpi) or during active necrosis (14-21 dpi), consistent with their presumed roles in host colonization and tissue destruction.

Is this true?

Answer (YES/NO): NO